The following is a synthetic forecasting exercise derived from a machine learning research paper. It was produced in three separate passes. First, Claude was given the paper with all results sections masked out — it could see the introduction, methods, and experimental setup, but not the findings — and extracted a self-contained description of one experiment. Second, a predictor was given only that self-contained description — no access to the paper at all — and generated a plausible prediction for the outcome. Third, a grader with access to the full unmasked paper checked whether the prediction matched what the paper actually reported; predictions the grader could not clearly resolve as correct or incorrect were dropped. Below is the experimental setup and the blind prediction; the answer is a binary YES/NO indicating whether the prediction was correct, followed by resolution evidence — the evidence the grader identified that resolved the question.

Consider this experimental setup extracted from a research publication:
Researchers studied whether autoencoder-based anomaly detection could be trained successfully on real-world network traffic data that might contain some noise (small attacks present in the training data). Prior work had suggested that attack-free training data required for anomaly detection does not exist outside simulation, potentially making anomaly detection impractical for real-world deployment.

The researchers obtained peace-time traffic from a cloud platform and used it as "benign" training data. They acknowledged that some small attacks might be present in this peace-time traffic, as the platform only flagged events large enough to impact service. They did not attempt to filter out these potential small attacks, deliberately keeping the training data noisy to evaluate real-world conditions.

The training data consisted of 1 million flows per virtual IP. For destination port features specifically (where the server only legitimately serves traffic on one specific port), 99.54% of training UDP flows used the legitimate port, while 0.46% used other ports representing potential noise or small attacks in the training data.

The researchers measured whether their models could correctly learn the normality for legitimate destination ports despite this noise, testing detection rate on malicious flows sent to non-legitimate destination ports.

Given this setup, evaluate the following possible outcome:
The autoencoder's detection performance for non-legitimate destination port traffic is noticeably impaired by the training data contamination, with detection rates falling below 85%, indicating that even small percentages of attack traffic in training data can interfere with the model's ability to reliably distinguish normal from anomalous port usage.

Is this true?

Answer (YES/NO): NO